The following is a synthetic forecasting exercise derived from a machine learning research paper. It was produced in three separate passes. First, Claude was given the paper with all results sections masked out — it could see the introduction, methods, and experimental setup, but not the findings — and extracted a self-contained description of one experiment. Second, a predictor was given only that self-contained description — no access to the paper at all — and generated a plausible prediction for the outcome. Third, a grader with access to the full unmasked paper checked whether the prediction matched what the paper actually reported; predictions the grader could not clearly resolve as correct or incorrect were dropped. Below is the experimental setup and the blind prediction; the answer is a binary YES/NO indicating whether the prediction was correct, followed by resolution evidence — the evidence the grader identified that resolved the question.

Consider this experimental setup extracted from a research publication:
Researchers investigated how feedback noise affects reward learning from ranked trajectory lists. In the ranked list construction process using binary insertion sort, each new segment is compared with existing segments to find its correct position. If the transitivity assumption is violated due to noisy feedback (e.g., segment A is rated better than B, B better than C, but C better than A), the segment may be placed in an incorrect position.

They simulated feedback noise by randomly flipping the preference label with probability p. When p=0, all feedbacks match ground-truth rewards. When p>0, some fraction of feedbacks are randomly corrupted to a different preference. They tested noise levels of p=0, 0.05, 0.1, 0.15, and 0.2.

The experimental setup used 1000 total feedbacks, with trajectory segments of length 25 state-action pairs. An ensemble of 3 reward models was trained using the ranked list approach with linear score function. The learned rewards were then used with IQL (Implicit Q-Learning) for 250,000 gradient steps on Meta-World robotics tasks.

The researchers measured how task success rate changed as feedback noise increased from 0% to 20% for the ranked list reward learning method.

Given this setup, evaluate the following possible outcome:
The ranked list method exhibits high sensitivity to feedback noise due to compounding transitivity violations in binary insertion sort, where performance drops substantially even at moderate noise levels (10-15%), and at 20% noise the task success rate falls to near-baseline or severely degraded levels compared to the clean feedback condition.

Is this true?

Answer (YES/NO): NO